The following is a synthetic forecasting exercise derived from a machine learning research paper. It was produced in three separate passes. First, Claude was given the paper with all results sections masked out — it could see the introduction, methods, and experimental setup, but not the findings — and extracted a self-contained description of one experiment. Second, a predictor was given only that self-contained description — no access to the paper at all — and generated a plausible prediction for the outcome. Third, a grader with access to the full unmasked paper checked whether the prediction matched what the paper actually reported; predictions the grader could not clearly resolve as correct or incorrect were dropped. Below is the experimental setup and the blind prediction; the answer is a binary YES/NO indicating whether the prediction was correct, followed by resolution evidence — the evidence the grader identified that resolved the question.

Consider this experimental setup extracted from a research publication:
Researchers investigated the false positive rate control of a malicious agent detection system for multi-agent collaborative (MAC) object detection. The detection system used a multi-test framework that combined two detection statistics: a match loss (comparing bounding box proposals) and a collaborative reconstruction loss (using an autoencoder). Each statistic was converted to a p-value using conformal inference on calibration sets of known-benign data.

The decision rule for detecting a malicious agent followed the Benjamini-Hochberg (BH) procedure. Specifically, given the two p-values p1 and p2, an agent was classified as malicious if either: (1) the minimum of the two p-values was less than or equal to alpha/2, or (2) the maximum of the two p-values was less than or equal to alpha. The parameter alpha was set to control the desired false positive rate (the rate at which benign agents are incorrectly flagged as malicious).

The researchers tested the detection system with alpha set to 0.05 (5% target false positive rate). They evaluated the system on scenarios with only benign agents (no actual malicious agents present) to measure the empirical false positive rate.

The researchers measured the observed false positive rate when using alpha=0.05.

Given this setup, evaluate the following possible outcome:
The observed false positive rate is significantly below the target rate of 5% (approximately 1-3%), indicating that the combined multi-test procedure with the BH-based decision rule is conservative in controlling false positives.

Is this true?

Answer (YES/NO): NO